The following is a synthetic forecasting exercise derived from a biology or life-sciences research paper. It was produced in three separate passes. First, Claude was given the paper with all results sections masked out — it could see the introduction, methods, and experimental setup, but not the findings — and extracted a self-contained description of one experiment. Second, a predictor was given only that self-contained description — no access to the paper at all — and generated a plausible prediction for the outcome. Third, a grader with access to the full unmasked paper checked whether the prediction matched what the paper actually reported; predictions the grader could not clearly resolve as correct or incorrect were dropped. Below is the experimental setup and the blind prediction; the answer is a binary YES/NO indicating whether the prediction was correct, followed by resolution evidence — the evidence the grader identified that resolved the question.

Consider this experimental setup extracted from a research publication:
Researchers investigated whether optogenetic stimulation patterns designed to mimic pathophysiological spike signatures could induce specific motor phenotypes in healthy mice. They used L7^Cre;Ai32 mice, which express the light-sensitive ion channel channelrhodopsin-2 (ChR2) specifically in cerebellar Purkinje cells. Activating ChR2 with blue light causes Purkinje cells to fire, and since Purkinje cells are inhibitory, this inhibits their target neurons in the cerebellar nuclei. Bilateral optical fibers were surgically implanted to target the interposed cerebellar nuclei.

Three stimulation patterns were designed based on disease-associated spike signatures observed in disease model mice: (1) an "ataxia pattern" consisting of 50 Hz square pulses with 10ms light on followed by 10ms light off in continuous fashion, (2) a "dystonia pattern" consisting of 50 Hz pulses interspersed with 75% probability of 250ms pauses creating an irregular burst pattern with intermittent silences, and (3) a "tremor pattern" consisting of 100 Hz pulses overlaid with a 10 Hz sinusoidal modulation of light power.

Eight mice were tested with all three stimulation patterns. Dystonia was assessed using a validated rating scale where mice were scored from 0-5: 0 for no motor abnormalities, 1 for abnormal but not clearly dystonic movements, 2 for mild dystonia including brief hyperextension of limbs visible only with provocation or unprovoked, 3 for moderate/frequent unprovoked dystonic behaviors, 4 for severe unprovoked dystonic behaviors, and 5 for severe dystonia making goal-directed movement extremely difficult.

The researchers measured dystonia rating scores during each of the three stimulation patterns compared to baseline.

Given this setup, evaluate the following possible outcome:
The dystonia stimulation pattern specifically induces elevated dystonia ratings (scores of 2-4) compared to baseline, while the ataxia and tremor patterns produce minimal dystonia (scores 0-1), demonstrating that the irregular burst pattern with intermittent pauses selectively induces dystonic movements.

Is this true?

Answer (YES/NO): NO